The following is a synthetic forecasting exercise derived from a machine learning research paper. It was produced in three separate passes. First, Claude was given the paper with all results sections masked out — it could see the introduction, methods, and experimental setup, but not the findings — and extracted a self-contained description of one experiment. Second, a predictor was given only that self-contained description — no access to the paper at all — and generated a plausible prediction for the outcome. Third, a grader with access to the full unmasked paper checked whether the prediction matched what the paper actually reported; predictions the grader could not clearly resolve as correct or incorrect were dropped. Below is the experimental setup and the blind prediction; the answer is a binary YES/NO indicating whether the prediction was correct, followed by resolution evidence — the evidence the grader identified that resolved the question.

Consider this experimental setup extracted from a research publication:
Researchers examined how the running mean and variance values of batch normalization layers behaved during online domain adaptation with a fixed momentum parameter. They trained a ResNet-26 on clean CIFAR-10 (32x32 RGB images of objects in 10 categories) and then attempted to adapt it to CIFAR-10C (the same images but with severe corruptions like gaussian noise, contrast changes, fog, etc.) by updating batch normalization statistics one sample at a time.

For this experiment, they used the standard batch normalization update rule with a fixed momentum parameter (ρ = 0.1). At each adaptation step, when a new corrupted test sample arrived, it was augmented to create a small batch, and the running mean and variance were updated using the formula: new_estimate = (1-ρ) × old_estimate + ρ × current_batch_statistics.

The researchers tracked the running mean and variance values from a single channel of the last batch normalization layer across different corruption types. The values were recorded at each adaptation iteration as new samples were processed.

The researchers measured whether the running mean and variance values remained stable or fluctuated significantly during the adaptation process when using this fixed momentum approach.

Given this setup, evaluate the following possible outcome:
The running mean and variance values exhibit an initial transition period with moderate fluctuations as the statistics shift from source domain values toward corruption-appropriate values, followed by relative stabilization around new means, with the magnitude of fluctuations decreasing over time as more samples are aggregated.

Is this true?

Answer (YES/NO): NO